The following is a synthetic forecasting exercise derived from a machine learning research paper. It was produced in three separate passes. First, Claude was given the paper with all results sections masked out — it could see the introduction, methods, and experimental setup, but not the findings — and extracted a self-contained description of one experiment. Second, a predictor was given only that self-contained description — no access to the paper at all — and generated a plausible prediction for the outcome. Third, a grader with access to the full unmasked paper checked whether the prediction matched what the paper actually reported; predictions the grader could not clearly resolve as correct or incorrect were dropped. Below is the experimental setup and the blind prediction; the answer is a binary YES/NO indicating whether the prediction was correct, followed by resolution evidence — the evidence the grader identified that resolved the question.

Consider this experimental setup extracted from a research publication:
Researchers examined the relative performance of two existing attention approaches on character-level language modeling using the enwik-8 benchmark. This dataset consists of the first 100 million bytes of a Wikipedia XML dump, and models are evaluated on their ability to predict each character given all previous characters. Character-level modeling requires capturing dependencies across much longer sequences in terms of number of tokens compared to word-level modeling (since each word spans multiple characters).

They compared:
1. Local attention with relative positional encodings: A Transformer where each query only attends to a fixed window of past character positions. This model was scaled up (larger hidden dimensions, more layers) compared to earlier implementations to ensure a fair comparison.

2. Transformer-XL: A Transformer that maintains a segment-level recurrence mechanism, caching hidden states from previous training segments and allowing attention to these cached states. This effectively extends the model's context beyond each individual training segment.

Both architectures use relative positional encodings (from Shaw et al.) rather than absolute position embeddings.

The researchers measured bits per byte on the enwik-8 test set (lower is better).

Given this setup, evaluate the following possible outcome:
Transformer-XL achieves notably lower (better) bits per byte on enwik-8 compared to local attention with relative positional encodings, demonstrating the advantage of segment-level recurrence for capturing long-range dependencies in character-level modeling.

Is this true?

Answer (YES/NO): YES